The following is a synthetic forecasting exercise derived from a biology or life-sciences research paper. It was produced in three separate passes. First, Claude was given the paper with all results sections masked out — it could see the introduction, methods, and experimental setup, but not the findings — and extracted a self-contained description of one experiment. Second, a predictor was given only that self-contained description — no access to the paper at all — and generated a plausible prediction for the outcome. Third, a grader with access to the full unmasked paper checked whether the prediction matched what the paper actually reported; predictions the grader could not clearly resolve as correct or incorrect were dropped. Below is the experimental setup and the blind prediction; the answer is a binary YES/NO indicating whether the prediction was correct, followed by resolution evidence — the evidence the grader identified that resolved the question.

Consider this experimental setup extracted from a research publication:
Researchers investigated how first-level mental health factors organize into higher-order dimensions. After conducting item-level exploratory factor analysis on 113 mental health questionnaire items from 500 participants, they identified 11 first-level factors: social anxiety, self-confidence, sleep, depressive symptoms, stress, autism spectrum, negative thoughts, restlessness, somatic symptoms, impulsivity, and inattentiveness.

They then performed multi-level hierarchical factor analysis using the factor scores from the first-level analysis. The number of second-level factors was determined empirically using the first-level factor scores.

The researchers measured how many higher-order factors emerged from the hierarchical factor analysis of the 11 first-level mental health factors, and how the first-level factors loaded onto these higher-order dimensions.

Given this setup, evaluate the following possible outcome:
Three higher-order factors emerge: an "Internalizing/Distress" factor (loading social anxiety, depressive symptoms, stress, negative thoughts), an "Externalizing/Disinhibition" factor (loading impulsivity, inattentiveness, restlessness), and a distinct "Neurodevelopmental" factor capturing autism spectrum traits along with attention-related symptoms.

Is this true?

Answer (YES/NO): NO